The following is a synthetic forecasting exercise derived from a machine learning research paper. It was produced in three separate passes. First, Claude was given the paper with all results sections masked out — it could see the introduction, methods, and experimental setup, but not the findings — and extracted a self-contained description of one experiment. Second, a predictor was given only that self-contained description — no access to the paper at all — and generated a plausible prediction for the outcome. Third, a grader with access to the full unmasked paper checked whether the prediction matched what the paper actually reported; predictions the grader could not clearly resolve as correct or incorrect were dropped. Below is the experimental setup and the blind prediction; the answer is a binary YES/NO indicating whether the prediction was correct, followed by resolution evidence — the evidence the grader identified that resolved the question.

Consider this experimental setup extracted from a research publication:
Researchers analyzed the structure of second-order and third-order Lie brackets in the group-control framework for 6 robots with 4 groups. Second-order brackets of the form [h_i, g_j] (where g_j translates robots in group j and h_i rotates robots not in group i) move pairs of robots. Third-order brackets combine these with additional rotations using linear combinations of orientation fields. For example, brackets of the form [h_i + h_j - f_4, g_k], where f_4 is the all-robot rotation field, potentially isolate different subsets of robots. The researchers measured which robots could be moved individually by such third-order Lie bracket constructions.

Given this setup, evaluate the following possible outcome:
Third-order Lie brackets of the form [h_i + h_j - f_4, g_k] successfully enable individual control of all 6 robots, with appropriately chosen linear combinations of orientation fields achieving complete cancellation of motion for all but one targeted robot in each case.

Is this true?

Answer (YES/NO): NO